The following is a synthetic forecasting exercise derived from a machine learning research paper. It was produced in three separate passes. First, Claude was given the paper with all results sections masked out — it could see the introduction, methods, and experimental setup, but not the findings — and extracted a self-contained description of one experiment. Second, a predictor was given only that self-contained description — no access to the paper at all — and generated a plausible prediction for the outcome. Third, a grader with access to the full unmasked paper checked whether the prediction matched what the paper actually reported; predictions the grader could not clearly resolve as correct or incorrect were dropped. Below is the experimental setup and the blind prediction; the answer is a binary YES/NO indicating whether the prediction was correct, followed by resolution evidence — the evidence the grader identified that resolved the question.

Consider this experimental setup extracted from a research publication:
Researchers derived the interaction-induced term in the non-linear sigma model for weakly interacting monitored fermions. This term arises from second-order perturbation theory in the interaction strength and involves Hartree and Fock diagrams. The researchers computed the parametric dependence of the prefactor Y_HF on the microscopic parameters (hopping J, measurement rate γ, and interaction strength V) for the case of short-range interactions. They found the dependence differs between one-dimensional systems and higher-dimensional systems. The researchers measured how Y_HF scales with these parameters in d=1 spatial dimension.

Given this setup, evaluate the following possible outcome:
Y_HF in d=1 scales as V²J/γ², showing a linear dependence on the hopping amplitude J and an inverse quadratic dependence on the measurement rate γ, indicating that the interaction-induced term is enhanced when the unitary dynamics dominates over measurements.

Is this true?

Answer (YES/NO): NO